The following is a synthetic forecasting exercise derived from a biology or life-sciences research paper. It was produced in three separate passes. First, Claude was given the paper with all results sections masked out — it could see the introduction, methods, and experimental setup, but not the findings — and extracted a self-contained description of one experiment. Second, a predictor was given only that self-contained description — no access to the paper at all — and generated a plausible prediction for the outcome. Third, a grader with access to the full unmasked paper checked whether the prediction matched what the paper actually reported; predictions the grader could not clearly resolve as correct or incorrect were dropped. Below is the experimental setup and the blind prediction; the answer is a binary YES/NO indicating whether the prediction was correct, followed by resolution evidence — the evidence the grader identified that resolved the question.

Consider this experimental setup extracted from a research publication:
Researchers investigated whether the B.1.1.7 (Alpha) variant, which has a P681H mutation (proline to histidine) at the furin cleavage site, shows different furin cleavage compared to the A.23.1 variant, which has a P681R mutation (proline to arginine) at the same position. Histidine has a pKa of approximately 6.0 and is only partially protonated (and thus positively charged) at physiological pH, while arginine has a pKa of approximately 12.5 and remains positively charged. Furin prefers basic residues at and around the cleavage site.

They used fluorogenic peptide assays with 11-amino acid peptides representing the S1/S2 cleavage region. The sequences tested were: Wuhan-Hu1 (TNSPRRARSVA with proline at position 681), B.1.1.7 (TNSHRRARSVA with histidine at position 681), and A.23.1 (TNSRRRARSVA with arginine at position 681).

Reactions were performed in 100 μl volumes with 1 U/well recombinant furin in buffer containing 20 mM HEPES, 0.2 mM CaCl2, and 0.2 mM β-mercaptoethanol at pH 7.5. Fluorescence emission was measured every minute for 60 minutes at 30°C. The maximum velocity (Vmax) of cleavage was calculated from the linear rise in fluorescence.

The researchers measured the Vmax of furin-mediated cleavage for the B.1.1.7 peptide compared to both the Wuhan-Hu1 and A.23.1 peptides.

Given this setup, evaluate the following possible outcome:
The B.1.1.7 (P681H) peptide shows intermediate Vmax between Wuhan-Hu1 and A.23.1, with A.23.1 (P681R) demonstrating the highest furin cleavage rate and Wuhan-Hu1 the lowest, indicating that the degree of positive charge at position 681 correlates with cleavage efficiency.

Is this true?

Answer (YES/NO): YES